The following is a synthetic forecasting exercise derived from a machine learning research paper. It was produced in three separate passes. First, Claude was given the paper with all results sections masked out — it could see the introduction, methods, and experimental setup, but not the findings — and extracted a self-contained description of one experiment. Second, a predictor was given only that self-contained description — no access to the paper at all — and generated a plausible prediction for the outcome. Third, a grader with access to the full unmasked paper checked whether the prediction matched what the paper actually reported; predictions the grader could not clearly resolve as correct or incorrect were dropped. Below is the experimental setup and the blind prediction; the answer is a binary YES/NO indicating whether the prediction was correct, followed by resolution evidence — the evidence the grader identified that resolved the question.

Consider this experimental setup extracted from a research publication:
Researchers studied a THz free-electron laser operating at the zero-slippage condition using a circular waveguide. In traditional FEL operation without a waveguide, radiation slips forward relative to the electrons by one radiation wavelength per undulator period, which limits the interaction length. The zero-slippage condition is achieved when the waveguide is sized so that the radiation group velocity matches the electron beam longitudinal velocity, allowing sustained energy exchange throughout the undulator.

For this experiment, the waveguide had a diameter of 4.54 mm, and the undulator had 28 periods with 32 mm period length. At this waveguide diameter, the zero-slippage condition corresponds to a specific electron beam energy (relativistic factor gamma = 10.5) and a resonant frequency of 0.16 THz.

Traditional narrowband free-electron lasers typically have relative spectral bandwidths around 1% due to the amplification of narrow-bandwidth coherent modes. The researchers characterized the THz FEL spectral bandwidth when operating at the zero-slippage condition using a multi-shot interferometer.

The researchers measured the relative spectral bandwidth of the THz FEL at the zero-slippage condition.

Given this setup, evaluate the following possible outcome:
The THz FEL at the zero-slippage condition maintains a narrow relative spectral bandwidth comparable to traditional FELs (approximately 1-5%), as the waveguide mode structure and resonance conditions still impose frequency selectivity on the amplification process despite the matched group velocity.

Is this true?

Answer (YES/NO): NO